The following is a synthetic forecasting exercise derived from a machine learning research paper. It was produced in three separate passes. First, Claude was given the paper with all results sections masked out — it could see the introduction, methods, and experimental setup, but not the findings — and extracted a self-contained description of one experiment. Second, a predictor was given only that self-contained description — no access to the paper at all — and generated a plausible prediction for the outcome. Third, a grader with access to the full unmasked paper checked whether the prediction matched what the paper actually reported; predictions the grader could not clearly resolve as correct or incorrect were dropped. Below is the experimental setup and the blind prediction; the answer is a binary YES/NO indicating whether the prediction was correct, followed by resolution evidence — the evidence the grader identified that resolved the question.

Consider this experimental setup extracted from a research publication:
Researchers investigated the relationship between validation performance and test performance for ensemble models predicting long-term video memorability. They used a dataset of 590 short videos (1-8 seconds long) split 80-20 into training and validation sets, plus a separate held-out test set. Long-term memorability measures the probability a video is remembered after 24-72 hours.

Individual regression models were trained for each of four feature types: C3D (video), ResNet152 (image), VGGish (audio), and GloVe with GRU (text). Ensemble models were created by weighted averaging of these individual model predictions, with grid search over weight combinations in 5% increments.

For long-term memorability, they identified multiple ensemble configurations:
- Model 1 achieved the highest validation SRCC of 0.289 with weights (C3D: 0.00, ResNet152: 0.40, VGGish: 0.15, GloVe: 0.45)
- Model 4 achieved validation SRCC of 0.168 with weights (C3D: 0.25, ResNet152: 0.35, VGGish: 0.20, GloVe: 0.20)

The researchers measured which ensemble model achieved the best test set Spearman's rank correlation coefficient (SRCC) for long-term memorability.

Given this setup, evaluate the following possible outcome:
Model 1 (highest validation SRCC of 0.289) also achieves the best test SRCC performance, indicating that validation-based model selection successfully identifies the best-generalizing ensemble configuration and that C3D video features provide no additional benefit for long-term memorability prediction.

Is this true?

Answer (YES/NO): NO